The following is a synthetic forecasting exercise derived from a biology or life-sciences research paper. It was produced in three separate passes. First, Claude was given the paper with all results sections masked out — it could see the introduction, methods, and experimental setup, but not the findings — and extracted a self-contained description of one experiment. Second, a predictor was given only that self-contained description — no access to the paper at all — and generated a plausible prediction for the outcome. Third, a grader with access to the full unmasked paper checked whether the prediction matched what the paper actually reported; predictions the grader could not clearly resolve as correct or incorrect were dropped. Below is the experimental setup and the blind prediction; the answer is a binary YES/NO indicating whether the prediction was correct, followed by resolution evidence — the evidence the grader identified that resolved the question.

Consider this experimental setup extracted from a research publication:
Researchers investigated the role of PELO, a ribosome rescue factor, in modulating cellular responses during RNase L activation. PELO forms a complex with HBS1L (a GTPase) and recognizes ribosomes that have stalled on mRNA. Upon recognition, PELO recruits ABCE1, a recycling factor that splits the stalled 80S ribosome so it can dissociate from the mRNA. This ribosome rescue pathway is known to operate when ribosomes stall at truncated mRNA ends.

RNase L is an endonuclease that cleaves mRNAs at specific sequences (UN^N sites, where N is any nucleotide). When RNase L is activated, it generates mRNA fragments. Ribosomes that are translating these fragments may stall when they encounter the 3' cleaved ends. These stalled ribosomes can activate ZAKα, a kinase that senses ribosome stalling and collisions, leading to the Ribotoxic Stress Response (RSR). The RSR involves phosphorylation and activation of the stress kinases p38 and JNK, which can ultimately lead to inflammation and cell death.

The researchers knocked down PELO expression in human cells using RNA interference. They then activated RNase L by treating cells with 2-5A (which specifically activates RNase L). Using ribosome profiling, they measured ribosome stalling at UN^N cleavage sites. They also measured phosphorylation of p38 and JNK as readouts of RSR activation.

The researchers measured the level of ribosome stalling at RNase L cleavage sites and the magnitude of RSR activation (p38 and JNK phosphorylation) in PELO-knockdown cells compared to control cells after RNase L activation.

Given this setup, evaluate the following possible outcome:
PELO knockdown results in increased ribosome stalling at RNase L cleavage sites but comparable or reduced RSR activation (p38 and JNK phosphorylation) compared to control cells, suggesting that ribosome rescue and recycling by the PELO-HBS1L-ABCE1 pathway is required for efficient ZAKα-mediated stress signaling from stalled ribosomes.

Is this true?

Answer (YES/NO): NO